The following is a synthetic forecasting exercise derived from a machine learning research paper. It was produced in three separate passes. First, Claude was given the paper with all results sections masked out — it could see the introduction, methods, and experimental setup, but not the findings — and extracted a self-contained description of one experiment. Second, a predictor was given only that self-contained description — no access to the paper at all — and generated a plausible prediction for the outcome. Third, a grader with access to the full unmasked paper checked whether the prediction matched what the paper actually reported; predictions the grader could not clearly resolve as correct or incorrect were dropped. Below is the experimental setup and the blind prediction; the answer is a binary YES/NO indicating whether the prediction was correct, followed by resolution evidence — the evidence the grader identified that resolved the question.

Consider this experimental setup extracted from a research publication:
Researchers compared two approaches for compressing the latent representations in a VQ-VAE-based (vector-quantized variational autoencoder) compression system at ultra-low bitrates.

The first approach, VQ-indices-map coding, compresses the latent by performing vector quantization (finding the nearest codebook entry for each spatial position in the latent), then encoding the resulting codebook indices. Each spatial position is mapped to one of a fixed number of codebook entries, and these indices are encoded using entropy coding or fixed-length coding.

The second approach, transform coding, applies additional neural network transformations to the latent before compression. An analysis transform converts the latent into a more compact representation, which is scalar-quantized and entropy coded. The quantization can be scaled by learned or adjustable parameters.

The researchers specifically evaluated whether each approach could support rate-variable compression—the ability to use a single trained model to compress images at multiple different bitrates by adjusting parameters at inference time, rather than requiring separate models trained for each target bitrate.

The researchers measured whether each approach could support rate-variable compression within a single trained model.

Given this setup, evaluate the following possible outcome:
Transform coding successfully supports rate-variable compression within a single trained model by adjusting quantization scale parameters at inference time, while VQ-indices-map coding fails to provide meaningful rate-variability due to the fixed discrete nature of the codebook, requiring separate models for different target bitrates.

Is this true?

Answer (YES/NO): YES